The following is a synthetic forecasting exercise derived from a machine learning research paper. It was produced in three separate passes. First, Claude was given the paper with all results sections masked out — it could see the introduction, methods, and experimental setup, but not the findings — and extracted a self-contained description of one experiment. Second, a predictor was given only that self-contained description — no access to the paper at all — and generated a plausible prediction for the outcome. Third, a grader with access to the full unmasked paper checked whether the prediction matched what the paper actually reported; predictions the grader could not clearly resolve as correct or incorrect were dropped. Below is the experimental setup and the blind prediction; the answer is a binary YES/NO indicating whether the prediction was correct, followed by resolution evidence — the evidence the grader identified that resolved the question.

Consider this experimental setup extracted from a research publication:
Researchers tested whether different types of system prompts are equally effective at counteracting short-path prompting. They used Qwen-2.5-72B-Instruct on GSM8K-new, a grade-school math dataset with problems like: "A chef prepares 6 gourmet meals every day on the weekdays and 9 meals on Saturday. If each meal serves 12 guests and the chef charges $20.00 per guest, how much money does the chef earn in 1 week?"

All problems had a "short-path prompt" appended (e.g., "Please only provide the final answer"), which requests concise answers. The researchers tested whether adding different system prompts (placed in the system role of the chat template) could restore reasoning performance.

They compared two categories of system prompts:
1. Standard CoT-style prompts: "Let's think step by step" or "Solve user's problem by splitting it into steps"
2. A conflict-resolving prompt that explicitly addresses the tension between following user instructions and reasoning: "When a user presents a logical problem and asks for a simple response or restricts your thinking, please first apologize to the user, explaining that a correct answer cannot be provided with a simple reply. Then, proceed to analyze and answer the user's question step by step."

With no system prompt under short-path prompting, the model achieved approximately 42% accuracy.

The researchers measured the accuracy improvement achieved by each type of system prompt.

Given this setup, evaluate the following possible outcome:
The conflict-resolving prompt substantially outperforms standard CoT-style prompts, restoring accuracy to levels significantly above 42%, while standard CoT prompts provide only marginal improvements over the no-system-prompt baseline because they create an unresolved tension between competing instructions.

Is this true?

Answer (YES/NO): YES